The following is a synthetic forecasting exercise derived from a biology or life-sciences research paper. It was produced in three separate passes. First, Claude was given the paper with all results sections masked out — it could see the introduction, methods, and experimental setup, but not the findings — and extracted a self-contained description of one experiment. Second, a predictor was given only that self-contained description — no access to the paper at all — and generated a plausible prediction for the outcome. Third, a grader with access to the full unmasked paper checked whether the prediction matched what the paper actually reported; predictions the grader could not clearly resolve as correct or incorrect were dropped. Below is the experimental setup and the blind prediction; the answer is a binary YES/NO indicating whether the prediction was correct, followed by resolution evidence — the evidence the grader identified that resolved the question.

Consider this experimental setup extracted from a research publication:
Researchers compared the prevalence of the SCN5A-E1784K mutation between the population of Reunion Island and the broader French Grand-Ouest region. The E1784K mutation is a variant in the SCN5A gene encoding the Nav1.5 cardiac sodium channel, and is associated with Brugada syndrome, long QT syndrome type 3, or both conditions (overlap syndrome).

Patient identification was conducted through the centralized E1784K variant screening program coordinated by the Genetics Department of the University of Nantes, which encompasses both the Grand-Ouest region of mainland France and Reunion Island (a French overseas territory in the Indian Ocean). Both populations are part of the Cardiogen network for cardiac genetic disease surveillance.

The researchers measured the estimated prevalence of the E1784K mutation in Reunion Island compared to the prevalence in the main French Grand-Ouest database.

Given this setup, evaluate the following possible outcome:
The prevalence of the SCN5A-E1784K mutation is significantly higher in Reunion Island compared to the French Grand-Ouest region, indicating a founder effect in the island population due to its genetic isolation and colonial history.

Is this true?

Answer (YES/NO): NO